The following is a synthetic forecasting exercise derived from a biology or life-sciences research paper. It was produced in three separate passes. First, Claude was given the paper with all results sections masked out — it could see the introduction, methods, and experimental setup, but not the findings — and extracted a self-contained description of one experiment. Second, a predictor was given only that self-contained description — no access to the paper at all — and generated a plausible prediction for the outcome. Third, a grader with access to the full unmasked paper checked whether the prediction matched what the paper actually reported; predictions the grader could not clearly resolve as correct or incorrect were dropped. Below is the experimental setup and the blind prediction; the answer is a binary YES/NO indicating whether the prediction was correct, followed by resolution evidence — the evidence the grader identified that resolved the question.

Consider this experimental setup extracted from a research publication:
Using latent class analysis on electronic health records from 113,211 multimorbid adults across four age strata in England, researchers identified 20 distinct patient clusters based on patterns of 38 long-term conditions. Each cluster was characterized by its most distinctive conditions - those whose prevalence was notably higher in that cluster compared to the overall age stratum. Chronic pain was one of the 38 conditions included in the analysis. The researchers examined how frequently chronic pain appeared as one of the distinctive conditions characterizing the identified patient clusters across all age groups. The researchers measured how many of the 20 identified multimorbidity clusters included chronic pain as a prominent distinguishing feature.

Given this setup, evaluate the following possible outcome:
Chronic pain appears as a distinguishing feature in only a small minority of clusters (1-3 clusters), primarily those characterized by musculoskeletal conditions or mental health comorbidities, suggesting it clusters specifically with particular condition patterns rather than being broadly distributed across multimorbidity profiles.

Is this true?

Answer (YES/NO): NO